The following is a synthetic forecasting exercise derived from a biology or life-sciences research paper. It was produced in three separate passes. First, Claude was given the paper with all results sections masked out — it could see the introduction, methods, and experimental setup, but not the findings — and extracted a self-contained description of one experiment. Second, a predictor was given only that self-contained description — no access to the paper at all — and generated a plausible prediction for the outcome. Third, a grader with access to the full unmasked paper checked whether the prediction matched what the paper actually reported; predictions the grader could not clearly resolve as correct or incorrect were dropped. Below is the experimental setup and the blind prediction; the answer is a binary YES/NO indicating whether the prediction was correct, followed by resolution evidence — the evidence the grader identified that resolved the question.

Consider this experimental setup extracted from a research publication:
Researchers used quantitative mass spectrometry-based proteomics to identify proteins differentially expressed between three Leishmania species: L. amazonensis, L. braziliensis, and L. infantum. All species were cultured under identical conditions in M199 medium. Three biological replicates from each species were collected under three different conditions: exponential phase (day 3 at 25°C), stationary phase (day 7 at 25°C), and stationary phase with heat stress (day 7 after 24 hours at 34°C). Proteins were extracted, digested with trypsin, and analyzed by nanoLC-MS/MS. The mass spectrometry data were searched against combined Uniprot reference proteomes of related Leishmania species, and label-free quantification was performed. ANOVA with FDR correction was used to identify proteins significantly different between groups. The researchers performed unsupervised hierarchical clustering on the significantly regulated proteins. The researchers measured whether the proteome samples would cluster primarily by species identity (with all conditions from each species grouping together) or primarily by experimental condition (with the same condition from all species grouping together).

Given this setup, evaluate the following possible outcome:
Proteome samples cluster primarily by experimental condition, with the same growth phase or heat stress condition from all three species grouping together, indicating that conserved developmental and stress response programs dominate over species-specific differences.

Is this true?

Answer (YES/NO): NO